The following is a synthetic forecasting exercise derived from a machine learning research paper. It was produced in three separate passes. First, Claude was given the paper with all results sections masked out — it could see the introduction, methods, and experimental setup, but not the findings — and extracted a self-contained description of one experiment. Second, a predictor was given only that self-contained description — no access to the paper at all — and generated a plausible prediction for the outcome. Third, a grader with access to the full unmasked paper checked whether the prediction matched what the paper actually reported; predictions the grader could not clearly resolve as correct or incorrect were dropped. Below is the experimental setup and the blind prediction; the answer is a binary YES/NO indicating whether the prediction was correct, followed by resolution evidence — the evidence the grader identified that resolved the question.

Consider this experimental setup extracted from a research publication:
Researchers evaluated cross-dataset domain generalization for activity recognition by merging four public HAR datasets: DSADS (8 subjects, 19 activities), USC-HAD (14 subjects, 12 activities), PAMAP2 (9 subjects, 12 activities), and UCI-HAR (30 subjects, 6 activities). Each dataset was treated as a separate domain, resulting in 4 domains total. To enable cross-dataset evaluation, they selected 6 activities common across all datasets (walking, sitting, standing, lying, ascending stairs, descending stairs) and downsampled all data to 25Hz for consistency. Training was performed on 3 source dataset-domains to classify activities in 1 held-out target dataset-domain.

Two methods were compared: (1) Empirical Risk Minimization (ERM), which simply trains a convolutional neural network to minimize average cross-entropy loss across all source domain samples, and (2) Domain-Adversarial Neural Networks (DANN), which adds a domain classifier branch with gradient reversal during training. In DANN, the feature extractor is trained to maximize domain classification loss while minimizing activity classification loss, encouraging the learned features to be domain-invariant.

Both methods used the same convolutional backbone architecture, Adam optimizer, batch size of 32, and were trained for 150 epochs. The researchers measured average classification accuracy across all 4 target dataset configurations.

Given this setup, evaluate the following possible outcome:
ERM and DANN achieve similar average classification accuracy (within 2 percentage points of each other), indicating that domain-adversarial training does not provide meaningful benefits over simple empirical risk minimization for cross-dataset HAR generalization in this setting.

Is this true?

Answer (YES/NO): NO